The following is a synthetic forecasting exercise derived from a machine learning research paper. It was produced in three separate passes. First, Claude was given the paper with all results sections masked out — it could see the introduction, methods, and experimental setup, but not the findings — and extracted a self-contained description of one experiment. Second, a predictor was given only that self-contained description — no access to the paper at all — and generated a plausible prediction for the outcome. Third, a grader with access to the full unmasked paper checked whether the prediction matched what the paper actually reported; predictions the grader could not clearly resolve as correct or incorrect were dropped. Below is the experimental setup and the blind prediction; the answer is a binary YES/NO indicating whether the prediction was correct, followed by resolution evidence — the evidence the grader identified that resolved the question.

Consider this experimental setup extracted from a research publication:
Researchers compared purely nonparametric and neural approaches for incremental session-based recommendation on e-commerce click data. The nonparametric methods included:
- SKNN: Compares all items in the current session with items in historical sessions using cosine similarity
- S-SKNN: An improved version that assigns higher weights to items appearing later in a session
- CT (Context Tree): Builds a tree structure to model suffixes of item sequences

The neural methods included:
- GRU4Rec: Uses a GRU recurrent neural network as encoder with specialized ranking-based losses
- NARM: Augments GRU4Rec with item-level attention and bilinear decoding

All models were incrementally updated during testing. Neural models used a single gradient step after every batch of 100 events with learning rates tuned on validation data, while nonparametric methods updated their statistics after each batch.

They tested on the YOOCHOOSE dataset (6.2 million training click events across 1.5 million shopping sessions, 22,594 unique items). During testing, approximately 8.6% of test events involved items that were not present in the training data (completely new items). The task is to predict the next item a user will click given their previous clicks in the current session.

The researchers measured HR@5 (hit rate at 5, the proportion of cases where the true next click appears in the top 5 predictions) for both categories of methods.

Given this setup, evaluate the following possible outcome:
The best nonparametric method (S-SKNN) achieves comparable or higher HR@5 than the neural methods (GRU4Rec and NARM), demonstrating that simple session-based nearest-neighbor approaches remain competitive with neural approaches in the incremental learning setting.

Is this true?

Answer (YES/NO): NO